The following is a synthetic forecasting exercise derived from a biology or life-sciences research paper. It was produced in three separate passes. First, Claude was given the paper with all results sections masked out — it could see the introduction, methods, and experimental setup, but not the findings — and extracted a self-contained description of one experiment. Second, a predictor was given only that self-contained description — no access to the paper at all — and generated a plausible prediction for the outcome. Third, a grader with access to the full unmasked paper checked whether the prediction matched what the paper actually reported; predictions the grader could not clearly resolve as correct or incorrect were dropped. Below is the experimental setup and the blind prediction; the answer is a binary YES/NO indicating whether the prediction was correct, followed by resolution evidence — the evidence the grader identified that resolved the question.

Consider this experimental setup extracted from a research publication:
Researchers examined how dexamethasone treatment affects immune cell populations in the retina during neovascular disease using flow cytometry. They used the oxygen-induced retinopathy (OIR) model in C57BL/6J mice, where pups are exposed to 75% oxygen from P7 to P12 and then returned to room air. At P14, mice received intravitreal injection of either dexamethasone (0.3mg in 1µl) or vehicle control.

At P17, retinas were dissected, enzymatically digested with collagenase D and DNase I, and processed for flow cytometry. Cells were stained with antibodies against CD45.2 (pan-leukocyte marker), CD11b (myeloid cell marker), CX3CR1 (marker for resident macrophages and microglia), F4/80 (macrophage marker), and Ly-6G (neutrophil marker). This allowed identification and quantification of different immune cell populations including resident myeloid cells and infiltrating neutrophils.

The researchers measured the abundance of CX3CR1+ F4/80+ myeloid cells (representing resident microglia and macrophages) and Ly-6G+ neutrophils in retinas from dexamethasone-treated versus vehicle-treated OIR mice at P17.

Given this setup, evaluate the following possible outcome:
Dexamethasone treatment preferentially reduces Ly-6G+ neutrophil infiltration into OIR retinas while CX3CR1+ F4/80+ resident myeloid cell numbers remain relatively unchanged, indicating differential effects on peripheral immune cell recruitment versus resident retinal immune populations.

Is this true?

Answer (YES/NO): NO